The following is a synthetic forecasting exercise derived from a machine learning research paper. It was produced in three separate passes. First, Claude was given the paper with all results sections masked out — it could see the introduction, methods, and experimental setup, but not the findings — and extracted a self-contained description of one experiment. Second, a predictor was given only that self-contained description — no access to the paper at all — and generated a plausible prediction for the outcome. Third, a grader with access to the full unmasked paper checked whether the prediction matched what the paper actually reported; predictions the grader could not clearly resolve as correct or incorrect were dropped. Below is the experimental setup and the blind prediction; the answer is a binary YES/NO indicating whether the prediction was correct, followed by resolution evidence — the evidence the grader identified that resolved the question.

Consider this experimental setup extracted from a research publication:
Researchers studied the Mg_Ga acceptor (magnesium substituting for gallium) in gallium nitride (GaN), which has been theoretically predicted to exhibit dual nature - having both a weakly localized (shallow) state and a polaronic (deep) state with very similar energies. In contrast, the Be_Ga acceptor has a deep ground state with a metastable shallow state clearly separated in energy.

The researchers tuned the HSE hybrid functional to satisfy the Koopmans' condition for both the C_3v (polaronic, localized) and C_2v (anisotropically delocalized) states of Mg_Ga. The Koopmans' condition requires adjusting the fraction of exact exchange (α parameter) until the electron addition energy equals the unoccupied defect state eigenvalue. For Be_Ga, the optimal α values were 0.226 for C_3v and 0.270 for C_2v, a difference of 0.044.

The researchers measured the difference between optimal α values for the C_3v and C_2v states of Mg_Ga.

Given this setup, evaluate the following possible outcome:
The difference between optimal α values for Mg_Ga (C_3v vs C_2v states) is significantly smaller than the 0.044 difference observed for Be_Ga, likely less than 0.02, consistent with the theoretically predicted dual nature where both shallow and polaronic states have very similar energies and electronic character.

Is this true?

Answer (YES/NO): YES